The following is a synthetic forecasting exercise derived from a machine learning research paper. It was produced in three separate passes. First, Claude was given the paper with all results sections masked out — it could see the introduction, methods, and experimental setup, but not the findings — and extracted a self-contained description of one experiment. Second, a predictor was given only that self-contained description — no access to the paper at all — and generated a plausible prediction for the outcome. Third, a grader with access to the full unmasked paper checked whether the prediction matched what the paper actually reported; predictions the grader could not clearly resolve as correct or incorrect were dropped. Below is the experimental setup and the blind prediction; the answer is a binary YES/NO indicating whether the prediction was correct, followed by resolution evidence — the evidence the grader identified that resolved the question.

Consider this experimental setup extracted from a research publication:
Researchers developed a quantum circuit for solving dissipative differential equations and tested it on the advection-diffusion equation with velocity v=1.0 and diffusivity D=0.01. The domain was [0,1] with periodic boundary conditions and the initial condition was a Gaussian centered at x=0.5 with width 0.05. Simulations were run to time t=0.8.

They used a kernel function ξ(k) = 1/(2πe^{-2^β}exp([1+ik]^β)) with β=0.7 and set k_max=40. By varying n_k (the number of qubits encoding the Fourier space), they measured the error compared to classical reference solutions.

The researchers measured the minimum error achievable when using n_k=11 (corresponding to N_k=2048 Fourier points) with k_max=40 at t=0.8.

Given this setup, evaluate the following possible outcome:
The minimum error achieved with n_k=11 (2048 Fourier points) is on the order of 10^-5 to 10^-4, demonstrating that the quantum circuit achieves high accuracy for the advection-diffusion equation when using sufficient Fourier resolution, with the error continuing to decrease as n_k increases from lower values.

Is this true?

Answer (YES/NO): YES